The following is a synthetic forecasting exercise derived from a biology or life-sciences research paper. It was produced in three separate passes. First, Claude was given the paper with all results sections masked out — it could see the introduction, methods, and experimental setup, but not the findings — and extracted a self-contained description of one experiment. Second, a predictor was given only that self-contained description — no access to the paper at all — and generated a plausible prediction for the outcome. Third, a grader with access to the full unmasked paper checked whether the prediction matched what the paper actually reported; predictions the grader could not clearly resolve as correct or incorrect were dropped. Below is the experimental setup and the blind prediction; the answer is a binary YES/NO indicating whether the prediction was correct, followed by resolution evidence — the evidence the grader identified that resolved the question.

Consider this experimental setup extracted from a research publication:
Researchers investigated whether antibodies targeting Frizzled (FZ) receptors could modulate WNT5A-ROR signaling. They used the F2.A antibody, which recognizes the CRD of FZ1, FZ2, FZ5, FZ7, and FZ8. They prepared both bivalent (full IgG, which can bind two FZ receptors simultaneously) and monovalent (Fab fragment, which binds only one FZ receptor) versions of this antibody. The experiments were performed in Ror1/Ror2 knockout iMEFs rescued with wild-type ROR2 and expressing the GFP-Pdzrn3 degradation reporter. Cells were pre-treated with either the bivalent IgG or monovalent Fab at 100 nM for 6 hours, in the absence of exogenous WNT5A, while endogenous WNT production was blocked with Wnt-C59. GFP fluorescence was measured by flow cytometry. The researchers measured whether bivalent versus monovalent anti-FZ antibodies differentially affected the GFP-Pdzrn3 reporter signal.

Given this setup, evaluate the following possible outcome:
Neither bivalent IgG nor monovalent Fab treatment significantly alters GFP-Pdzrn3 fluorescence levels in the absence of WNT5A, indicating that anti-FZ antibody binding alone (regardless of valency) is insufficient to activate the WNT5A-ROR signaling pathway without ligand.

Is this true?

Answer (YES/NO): NO